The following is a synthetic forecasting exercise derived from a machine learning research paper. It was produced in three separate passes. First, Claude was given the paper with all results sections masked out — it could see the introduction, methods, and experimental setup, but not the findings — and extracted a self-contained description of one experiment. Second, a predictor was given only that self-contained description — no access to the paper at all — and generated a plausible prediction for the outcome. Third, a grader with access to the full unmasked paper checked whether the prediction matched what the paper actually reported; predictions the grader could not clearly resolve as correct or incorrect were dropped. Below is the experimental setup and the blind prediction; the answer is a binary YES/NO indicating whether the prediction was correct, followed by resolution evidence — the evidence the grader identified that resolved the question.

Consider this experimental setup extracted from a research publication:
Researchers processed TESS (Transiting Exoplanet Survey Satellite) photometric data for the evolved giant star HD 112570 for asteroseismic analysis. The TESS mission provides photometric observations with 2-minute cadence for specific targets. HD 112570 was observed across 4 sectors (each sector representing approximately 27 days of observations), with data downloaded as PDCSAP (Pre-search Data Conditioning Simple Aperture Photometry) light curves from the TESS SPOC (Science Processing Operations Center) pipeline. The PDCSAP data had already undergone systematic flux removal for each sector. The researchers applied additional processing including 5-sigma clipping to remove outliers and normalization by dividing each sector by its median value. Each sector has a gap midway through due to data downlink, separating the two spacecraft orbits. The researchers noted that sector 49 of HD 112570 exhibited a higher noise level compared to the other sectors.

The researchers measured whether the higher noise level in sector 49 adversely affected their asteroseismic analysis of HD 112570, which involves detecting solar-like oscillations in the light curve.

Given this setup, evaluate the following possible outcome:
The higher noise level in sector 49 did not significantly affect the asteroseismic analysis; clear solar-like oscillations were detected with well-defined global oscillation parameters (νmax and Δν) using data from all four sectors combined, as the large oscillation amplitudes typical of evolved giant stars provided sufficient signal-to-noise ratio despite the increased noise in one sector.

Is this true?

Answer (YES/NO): YES